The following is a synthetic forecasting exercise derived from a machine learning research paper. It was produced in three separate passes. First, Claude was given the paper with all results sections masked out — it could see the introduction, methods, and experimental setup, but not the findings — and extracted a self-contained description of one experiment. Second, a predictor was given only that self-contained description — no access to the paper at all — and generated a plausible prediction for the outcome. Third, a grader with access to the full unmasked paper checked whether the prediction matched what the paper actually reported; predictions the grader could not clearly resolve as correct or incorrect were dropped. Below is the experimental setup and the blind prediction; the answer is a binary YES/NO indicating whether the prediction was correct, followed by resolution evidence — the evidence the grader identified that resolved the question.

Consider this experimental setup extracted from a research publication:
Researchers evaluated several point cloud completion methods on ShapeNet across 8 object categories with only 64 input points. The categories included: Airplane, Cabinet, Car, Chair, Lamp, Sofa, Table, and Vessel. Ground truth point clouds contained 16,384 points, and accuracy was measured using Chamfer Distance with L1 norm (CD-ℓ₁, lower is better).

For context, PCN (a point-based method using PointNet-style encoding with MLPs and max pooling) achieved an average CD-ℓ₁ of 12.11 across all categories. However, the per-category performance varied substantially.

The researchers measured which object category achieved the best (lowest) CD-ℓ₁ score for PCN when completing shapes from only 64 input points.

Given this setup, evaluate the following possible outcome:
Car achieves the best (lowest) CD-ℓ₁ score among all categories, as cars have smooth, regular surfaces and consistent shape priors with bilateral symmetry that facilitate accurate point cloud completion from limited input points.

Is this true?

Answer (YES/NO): NO